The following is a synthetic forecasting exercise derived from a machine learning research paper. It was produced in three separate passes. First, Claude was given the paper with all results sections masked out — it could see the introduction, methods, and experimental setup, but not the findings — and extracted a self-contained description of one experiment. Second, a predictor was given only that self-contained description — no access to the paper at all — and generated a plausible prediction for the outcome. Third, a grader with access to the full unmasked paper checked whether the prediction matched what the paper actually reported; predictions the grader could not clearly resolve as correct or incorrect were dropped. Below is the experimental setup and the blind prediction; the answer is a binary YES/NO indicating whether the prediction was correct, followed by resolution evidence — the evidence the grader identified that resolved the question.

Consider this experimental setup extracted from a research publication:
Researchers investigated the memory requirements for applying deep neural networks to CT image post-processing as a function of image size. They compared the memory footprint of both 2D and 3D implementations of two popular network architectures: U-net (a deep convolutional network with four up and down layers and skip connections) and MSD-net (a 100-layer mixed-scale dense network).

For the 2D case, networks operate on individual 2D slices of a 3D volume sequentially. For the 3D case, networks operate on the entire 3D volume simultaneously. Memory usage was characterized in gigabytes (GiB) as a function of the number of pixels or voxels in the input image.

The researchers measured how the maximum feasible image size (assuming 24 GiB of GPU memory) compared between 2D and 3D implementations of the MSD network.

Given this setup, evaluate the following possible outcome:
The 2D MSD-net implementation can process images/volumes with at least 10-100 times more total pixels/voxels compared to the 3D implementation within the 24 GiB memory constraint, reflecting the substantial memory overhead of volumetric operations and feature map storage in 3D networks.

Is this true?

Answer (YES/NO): NO